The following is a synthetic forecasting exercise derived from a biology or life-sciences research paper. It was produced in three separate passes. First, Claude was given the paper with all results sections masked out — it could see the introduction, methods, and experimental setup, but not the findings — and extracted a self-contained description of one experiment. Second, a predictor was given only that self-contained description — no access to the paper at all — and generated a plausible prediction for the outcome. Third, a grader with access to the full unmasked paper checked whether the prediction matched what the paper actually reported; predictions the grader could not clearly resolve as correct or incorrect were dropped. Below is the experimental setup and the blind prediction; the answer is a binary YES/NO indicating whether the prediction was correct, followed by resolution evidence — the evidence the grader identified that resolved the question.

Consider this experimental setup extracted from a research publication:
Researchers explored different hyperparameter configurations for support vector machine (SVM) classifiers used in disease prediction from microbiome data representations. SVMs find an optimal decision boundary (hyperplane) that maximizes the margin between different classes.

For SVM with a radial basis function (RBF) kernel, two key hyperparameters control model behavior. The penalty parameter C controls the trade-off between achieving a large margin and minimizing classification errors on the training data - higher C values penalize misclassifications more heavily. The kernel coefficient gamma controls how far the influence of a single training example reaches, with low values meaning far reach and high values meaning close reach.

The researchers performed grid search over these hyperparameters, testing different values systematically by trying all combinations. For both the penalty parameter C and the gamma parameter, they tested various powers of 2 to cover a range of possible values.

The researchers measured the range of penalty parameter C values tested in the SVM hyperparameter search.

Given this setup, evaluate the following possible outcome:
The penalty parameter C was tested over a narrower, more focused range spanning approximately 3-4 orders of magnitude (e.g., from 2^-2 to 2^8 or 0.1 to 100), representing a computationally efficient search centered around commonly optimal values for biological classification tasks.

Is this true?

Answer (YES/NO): YES